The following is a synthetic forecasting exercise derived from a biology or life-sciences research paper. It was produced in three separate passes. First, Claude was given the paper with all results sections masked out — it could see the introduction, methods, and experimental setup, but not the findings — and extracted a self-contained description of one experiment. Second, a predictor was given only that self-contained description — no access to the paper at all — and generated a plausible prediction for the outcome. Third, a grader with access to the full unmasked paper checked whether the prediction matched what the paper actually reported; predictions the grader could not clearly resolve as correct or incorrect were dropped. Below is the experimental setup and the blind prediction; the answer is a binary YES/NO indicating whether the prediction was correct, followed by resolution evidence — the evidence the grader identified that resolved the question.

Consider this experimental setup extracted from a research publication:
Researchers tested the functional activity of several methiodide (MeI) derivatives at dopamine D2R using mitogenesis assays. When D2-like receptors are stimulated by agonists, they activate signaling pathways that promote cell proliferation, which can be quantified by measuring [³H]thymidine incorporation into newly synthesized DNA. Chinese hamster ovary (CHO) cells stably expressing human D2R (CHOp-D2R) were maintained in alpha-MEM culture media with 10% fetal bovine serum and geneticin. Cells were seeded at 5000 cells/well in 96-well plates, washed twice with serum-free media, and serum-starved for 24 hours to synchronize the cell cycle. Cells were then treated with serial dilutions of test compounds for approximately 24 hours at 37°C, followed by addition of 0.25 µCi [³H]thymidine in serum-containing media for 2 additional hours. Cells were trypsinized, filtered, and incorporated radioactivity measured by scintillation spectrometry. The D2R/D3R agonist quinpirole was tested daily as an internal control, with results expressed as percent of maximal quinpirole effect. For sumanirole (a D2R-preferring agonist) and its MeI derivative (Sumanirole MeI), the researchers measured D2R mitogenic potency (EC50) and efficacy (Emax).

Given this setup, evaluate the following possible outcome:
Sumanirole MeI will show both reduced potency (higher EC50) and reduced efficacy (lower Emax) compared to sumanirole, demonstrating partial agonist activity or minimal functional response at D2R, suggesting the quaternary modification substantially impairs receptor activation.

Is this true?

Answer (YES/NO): NO